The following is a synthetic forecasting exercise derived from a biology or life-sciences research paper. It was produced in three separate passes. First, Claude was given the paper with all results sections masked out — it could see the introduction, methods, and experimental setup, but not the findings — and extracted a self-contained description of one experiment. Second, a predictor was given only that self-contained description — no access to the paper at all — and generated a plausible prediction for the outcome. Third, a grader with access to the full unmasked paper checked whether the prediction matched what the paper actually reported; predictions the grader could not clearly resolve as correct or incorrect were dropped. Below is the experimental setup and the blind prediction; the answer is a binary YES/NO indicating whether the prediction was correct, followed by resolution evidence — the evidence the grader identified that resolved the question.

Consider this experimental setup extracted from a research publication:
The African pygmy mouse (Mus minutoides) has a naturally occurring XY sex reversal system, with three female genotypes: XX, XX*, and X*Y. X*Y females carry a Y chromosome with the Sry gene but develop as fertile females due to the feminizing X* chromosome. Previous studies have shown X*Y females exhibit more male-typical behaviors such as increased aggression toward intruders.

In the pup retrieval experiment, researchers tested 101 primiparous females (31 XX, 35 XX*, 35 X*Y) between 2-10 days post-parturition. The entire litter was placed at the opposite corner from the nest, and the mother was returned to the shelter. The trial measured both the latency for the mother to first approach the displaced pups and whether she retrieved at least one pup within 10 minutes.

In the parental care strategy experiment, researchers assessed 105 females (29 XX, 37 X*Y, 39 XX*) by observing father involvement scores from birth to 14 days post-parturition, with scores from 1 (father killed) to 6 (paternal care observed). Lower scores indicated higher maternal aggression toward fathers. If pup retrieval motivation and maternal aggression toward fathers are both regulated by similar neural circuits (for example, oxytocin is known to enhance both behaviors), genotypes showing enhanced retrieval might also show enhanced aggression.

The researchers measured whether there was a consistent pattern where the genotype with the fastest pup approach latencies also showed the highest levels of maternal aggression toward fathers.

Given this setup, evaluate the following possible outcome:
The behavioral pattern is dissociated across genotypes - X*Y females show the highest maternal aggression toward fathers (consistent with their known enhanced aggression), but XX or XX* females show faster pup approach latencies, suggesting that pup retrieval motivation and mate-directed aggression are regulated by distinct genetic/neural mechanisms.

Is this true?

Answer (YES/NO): NO